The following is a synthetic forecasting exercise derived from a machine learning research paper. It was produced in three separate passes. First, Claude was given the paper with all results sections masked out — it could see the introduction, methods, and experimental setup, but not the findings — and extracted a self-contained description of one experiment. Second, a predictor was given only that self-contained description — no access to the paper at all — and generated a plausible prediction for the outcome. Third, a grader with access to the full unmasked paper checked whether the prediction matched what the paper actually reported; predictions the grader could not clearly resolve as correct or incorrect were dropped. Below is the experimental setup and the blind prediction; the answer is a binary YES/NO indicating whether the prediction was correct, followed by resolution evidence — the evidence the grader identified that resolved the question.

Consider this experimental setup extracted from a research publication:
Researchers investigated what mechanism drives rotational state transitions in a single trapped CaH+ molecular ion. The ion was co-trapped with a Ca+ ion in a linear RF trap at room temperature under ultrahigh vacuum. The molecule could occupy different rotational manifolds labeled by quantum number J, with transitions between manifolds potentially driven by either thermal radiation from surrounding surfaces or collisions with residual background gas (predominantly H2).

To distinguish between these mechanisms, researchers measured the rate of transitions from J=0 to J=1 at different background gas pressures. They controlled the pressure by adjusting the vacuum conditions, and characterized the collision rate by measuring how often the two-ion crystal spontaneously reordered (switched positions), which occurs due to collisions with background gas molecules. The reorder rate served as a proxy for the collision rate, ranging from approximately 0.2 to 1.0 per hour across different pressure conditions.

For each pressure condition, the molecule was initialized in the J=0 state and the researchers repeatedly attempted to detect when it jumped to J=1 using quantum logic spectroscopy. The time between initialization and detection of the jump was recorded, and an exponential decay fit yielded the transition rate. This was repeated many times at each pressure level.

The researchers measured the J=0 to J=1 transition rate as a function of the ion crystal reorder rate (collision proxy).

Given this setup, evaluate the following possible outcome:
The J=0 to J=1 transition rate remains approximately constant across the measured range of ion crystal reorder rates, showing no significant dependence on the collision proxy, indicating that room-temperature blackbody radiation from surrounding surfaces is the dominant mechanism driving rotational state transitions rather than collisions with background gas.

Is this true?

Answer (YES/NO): YES